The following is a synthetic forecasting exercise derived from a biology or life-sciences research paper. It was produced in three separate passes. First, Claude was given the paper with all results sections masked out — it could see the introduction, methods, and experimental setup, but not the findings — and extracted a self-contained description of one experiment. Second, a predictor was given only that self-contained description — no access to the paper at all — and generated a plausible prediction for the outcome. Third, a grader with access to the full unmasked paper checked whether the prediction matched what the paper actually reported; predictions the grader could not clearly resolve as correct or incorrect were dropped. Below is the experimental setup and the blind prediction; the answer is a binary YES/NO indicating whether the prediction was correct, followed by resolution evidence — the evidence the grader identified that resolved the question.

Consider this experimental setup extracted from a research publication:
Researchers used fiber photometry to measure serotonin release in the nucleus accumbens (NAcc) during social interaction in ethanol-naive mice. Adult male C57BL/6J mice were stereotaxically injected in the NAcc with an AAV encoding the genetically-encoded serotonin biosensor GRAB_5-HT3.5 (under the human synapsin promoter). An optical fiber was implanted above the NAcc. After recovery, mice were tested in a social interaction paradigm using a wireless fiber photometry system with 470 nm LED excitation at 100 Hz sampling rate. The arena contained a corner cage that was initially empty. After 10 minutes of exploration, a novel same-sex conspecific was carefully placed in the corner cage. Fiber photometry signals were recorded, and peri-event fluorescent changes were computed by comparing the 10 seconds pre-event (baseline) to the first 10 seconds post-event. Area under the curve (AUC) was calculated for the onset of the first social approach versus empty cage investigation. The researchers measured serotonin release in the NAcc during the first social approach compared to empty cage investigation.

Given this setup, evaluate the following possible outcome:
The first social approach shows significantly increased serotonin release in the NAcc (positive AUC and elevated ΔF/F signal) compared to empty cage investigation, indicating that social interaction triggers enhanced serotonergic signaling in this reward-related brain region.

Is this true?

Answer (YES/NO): YES